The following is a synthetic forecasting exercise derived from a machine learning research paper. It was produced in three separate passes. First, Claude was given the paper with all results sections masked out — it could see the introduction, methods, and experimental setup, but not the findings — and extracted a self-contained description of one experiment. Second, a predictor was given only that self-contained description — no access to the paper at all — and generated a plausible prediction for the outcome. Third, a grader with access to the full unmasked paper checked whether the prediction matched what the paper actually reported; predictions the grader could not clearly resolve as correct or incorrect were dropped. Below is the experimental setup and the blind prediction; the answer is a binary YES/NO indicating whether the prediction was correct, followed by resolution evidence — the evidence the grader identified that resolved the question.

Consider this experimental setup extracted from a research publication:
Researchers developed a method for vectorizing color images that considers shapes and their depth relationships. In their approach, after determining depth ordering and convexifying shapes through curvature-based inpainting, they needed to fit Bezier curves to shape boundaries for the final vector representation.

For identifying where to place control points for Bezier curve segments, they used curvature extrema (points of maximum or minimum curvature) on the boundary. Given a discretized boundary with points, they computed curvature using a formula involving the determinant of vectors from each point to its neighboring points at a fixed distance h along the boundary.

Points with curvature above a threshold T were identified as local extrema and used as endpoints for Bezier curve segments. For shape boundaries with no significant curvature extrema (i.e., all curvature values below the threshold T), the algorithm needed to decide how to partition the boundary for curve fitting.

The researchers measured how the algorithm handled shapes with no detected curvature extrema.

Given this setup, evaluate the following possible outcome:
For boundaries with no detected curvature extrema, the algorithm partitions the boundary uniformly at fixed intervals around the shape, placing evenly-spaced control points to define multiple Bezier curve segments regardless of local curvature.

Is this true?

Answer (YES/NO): NO